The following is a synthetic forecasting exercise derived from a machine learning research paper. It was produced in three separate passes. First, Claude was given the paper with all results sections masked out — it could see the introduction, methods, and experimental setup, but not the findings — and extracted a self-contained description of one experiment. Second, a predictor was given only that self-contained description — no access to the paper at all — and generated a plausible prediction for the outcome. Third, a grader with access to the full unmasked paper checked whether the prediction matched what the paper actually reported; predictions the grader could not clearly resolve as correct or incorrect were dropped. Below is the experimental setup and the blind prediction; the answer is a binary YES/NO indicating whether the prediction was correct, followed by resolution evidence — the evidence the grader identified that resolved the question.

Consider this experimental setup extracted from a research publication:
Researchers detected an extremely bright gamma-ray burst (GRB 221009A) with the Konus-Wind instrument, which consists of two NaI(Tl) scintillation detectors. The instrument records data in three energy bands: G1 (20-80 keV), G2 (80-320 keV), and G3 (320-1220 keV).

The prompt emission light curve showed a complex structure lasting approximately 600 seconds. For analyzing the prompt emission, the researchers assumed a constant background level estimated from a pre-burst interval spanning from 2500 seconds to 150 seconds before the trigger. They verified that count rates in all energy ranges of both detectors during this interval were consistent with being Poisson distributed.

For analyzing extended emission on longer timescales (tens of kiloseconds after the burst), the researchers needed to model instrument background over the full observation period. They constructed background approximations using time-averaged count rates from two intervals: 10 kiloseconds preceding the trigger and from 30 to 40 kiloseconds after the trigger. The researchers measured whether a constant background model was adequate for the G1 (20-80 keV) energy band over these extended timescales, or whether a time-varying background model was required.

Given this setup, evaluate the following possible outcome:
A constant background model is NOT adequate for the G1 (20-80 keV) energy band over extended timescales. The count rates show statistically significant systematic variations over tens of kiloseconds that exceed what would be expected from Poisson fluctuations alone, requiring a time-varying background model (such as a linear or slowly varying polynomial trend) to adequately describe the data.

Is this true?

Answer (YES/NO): YES